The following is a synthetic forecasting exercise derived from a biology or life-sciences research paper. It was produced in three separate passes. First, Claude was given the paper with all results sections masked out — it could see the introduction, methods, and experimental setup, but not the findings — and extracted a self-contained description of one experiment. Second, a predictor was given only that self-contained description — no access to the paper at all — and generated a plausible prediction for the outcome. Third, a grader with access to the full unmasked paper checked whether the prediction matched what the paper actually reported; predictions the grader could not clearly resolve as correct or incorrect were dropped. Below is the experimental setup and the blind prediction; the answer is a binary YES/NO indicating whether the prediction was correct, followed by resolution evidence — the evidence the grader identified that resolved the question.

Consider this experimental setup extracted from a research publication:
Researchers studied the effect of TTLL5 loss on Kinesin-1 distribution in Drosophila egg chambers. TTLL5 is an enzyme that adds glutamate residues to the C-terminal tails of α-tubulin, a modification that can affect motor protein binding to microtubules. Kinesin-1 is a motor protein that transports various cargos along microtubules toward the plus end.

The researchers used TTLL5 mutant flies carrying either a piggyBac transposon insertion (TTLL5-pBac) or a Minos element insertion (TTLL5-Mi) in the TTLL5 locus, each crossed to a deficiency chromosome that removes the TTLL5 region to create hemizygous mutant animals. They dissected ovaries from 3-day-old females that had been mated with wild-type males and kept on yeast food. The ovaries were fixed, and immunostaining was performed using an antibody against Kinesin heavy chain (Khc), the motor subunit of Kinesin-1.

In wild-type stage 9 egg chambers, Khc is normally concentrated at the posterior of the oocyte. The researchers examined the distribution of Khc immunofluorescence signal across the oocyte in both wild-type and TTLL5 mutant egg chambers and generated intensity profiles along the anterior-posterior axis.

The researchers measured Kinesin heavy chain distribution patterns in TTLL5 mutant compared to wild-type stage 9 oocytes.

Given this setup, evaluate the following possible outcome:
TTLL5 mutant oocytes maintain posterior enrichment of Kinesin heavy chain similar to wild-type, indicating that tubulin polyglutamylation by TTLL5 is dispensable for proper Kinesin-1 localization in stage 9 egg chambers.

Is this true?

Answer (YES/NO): NO